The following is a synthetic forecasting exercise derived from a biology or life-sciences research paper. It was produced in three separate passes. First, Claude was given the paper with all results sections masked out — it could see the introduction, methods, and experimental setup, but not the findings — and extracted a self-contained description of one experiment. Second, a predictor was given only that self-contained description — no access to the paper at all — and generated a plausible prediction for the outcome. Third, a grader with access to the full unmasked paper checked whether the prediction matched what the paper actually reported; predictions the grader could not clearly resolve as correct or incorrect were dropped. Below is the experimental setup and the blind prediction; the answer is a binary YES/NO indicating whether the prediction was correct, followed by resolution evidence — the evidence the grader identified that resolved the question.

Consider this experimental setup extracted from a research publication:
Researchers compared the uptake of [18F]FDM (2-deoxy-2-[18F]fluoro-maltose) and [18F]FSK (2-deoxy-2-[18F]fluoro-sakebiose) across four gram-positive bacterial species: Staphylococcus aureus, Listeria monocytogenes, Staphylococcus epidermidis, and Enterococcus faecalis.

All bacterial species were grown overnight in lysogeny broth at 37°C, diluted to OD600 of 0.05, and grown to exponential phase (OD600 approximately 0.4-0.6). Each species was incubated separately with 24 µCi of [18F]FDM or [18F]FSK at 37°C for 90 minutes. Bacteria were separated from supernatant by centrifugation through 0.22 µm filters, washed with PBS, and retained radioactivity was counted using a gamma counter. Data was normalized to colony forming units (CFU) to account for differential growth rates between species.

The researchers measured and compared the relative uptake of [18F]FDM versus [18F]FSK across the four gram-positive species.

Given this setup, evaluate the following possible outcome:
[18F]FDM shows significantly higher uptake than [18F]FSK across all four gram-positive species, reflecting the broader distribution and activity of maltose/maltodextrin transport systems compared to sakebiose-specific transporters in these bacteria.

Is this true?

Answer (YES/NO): NO